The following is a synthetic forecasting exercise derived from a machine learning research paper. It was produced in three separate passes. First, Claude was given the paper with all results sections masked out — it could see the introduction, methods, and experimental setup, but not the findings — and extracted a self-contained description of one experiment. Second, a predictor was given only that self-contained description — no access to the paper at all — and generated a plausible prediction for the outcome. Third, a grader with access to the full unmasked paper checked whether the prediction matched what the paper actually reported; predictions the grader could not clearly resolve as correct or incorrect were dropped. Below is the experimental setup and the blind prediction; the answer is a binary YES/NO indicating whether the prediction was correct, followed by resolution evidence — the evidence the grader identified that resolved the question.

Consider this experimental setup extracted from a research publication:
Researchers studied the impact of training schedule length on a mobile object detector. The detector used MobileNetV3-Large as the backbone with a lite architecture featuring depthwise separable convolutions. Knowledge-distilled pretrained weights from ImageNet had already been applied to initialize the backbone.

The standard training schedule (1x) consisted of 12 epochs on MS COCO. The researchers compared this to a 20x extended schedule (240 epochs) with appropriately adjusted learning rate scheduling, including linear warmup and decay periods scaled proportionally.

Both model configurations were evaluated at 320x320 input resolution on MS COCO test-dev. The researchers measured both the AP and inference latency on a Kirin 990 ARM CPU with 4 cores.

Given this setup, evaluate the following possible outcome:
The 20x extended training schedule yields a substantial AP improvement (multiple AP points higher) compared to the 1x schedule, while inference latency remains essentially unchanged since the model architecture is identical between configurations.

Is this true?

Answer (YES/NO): NO